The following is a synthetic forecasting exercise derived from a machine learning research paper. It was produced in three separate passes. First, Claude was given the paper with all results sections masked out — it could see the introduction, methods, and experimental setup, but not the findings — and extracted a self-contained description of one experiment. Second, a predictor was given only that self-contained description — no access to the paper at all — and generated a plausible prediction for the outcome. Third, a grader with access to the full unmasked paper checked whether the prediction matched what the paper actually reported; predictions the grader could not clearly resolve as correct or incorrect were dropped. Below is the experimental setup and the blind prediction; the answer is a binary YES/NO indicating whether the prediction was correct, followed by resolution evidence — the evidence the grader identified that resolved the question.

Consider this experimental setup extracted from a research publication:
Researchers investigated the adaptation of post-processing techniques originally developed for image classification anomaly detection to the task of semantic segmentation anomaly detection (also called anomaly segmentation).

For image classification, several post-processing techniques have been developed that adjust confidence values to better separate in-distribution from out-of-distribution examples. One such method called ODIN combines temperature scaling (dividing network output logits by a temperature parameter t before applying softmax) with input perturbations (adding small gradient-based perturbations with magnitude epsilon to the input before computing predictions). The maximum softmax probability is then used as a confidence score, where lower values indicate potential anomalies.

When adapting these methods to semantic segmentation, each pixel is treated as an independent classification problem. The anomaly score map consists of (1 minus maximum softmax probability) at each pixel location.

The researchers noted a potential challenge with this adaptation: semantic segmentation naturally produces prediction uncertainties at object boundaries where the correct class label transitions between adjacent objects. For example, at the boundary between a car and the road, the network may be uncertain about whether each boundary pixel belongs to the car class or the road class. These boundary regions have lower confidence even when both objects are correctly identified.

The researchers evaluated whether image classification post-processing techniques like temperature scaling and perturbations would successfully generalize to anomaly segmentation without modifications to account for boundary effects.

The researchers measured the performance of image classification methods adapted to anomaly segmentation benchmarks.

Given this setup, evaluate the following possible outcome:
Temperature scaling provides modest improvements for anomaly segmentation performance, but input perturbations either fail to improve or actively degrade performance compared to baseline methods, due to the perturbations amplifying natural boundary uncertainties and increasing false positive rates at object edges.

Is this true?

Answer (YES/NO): NO